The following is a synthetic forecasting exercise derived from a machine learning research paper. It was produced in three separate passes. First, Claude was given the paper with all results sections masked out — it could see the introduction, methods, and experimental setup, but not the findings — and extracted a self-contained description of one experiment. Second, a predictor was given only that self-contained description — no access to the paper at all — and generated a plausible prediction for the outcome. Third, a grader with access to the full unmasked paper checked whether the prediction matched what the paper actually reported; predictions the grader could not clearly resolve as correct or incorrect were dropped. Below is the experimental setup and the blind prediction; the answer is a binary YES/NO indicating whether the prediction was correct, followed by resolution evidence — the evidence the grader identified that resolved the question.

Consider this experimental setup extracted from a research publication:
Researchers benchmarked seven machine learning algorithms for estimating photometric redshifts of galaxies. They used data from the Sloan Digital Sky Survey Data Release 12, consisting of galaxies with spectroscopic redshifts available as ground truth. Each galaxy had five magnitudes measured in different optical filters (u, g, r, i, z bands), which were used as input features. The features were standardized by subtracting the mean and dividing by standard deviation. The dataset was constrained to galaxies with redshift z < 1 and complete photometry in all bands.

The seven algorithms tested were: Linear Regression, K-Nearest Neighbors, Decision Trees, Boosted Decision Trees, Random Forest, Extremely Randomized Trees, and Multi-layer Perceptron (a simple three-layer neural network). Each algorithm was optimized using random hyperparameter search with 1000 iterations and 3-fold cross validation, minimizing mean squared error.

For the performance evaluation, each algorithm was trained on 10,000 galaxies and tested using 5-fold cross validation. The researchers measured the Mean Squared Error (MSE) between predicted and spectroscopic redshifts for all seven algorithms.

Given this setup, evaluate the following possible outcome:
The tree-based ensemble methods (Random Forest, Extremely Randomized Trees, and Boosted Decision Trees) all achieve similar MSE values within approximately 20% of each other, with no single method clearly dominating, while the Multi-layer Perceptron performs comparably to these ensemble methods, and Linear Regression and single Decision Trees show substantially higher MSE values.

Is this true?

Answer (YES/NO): NO